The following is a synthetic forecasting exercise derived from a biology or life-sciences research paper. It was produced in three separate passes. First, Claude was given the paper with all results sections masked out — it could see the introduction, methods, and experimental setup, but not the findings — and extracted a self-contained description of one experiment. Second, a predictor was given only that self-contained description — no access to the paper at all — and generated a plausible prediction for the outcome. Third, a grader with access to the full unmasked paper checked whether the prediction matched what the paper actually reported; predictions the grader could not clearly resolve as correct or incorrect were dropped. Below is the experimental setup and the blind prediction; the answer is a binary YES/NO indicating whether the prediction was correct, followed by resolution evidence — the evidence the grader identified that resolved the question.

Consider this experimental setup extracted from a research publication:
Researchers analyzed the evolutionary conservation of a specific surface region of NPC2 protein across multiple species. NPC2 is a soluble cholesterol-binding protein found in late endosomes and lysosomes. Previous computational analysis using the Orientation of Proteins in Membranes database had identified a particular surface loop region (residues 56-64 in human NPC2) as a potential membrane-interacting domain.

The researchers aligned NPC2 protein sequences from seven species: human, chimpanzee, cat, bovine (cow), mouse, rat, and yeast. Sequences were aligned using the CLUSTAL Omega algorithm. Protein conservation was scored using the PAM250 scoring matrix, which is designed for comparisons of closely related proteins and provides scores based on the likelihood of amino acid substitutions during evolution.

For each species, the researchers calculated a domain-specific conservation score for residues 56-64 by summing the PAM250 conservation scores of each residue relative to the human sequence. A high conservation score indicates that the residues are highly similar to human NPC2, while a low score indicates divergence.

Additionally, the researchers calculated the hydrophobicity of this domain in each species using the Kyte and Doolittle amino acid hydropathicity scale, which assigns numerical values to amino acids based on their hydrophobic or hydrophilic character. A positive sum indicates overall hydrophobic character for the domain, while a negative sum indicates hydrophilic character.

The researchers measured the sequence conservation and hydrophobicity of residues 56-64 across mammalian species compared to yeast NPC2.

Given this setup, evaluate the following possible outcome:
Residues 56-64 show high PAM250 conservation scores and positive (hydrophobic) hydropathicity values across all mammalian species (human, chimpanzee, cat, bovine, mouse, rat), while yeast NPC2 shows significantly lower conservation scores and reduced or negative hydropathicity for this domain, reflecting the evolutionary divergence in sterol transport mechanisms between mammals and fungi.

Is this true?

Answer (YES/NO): YES